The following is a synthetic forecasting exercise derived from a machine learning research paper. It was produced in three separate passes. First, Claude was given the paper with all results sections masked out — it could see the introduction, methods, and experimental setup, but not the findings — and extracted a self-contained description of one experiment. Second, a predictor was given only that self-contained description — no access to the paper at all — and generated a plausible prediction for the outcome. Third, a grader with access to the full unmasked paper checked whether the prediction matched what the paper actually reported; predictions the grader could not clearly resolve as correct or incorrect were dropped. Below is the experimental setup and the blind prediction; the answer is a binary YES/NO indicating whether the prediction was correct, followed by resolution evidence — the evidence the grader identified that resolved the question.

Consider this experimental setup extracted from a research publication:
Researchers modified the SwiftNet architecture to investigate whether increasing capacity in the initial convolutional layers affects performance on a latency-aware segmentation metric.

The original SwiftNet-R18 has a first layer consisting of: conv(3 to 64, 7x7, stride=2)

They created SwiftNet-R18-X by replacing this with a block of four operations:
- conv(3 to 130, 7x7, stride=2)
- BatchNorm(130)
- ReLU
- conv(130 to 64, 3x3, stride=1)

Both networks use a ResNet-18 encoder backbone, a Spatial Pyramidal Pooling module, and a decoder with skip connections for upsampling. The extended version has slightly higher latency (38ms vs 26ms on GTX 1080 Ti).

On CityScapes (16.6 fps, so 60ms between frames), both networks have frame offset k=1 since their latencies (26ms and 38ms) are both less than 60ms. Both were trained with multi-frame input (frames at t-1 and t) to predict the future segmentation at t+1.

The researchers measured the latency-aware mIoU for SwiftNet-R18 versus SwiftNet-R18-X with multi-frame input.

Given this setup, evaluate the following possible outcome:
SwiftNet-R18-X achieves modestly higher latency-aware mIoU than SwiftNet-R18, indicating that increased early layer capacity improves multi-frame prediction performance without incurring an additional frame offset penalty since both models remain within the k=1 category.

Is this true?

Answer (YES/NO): YES